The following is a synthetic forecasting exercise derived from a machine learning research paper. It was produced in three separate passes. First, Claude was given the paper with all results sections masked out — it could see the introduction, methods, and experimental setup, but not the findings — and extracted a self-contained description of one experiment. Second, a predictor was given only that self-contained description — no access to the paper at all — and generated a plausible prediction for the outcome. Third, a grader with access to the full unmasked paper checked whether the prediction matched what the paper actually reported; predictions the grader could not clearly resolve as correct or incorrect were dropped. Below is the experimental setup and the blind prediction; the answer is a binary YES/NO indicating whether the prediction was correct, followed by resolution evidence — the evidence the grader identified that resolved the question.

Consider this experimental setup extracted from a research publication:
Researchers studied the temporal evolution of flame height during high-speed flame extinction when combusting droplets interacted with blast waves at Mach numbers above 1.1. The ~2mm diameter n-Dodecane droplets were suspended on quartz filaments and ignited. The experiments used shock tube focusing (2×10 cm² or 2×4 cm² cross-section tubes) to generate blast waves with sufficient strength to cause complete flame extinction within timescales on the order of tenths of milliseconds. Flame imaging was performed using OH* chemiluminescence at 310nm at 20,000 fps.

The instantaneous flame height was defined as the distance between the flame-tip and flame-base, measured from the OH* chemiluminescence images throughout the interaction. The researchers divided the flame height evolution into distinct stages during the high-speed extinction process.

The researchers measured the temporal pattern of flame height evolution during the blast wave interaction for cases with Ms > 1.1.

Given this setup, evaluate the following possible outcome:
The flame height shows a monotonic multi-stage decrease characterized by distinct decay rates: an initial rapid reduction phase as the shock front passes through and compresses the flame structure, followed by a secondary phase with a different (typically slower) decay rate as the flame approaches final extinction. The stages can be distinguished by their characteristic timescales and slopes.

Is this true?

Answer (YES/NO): NO